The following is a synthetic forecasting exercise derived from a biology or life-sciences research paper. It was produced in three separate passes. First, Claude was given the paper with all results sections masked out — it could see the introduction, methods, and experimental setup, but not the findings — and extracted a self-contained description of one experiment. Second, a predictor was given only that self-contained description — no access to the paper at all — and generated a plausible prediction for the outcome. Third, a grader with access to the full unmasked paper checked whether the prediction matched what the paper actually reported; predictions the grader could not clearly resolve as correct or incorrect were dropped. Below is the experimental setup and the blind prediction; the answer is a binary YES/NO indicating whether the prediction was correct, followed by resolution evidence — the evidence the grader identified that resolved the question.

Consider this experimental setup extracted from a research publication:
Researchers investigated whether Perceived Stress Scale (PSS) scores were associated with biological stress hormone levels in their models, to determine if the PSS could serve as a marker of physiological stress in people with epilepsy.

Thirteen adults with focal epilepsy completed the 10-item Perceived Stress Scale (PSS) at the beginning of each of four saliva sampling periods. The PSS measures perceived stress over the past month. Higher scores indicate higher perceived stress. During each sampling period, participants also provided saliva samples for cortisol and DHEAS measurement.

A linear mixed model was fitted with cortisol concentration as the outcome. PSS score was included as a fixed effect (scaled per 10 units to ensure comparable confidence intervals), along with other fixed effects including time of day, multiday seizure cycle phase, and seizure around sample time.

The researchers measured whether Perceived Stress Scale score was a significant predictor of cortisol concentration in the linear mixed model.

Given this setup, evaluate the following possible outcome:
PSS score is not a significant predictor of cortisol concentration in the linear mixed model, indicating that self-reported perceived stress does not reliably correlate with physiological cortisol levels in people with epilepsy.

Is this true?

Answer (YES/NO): YES